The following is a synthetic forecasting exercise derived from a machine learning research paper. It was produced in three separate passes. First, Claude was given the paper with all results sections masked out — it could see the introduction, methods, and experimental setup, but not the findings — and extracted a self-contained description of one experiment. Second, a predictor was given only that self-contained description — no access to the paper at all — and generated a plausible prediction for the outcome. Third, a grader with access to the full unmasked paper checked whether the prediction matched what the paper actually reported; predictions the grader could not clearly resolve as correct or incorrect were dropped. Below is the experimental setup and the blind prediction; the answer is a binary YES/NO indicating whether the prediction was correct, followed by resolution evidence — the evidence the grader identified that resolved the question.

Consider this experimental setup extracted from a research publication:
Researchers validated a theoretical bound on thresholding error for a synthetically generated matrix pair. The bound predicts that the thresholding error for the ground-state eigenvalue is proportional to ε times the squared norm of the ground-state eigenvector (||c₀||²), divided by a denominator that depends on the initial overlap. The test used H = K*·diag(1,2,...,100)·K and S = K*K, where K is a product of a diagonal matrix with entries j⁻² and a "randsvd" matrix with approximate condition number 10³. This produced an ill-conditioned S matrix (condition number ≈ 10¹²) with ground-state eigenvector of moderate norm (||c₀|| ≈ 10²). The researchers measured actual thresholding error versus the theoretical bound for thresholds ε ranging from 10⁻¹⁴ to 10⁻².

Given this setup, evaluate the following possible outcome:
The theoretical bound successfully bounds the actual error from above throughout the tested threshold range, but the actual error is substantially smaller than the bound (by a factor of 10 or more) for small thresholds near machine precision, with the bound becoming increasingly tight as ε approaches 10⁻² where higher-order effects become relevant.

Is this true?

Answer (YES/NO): NO